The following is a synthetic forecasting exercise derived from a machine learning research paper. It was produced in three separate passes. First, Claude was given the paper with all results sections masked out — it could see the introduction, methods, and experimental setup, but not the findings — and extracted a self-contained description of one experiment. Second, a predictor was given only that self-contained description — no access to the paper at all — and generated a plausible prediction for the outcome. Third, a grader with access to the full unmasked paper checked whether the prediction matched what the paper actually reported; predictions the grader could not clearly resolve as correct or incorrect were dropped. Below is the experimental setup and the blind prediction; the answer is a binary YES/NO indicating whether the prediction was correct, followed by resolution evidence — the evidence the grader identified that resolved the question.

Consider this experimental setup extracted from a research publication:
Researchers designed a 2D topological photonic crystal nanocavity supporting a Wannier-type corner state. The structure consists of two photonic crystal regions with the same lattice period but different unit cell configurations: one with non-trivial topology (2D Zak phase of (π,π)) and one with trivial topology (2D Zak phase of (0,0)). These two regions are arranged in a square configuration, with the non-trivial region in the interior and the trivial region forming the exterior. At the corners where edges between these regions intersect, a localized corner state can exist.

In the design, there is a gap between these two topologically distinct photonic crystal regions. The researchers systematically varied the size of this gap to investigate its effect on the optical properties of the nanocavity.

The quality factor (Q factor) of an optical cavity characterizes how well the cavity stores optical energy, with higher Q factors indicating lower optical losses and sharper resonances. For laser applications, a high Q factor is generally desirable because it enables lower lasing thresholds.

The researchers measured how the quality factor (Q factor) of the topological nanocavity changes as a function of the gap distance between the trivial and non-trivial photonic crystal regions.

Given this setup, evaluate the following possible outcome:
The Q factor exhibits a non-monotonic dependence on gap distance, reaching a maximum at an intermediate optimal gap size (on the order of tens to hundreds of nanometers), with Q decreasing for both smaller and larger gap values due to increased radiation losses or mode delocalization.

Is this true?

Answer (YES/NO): YES